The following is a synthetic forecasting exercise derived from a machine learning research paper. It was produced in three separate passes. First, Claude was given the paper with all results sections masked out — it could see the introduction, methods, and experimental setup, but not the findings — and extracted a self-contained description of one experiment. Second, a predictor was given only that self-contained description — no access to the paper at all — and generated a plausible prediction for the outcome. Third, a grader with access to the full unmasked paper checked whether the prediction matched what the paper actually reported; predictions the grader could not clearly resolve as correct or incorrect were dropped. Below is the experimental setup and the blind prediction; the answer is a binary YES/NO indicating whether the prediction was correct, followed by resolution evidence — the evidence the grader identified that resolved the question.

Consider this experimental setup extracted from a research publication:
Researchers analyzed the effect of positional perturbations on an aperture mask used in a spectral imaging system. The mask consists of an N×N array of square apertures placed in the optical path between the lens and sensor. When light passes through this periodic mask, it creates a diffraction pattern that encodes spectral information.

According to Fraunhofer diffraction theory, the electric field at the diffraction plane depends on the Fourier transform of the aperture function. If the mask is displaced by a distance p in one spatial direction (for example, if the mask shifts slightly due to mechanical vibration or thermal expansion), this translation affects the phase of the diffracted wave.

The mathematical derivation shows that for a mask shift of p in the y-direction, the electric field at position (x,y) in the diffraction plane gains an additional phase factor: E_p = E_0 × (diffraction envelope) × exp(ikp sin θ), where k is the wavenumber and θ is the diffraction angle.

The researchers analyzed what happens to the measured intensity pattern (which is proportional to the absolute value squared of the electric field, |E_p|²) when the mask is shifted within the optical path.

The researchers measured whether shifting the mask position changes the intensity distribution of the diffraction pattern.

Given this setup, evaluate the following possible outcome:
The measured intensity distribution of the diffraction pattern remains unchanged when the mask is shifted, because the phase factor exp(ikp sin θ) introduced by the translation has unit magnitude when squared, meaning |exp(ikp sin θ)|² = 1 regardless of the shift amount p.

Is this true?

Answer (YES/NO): YES